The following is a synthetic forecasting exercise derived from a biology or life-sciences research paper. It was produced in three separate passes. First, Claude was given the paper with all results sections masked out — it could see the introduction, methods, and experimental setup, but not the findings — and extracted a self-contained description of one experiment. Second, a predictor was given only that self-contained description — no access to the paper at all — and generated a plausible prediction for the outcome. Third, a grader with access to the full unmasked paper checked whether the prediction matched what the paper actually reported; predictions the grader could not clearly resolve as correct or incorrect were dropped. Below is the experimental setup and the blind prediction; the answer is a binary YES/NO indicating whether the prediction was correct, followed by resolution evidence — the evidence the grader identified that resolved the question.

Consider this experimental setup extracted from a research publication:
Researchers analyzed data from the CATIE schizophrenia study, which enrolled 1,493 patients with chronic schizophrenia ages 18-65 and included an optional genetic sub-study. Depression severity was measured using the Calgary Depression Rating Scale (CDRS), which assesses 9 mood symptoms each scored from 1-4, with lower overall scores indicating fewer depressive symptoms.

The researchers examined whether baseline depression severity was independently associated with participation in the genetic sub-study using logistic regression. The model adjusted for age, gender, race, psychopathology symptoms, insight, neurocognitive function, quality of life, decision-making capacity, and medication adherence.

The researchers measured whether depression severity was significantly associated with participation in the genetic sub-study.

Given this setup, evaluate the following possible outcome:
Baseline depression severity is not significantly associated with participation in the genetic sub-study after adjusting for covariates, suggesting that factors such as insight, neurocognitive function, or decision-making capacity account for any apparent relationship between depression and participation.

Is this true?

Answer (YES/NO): YES